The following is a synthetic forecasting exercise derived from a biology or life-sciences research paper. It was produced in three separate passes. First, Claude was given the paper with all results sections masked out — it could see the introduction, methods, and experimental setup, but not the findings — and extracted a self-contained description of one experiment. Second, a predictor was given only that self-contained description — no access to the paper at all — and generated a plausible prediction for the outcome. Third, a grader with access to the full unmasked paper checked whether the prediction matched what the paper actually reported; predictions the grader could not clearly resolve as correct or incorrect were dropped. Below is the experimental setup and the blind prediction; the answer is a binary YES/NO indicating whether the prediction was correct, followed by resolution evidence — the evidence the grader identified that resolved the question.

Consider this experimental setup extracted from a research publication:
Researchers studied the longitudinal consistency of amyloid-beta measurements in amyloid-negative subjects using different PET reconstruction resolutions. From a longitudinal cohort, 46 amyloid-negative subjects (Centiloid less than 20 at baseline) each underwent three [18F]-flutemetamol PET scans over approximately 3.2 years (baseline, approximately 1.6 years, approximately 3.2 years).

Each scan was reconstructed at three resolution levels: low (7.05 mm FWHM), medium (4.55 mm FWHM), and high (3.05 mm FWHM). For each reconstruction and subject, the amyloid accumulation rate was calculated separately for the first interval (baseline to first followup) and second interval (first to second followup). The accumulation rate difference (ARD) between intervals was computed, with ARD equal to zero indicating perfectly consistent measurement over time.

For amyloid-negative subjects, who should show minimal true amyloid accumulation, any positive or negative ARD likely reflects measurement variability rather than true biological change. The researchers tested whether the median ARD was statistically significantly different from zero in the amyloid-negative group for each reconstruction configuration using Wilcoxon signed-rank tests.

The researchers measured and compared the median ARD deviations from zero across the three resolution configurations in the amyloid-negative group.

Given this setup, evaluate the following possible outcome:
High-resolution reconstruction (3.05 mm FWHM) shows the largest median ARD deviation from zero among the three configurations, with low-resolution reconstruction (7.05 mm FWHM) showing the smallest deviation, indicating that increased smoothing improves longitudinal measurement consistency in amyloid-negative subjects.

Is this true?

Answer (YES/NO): NO